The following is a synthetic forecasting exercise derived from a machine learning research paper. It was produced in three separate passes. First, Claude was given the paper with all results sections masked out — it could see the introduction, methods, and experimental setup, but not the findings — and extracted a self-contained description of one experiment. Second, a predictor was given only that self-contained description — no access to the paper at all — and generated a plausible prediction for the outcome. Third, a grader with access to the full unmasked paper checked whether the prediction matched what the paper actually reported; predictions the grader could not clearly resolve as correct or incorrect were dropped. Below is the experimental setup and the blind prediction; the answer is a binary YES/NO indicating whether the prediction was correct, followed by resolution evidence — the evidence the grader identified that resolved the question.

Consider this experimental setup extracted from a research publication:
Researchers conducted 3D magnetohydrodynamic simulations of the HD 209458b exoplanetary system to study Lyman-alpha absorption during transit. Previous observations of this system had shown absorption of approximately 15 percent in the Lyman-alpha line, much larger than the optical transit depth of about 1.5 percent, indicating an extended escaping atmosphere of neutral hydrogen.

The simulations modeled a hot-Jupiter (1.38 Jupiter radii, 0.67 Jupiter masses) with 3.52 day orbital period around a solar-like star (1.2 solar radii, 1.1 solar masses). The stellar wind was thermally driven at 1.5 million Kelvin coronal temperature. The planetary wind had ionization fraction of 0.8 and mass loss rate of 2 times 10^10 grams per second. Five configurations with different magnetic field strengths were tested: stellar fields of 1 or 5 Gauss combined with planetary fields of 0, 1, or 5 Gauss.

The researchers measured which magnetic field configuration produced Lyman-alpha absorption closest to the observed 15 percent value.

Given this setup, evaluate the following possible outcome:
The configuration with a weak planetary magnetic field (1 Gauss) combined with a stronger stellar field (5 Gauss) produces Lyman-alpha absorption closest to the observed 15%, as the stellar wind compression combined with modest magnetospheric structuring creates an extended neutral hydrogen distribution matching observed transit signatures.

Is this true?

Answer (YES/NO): NO